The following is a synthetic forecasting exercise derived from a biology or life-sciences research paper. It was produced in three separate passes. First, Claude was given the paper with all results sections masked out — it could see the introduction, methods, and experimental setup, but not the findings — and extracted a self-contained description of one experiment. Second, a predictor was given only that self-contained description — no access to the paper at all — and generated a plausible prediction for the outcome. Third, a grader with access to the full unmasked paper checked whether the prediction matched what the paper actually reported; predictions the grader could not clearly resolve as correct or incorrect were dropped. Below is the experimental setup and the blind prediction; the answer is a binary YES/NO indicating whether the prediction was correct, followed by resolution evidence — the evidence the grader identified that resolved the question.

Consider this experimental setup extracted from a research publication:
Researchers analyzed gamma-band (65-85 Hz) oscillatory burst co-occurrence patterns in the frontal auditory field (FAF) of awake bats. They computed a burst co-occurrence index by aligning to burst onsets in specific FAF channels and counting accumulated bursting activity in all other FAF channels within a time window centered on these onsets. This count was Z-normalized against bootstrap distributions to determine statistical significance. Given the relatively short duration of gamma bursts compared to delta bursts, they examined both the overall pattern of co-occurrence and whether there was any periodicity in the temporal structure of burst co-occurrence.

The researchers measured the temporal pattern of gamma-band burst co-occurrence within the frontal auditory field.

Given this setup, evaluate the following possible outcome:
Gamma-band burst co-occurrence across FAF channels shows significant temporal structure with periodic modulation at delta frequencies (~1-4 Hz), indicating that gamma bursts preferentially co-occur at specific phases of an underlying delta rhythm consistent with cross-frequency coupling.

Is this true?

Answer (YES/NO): YES